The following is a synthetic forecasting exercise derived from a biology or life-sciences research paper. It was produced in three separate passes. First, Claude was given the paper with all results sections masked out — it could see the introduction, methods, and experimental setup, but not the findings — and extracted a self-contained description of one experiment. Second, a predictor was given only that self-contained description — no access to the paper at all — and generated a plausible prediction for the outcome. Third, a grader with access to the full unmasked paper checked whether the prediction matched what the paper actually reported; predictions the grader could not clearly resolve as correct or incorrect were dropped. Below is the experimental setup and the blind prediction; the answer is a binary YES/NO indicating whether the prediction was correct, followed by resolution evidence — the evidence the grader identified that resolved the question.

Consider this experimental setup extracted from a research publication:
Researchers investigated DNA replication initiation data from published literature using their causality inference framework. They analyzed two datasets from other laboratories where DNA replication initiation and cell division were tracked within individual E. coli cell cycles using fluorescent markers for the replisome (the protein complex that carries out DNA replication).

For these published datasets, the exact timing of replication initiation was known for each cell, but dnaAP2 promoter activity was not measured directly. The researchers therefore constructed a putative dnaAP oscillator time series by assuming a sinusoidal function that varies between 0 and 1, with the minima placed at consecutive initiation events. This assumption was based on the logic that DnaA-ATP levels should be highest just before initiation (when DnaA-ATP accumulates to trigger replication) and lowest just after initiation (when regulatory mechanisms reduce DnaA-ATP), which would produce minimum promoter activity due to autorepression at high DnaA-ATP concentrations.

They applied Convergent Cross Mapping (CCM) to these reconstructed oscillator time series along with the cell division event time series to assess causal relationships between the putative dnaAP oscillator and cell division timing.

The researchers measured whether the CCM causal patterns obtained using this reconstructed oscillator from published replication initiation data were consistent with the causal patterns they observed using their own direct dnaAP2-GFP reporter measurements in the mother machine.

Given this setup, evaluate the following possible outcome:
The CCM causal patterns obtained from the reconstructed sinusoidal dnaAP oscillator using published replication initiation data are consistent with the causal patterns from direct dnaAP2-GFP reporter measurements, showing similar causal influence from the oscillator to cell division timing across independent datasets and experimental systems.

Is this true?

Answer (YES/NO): YES